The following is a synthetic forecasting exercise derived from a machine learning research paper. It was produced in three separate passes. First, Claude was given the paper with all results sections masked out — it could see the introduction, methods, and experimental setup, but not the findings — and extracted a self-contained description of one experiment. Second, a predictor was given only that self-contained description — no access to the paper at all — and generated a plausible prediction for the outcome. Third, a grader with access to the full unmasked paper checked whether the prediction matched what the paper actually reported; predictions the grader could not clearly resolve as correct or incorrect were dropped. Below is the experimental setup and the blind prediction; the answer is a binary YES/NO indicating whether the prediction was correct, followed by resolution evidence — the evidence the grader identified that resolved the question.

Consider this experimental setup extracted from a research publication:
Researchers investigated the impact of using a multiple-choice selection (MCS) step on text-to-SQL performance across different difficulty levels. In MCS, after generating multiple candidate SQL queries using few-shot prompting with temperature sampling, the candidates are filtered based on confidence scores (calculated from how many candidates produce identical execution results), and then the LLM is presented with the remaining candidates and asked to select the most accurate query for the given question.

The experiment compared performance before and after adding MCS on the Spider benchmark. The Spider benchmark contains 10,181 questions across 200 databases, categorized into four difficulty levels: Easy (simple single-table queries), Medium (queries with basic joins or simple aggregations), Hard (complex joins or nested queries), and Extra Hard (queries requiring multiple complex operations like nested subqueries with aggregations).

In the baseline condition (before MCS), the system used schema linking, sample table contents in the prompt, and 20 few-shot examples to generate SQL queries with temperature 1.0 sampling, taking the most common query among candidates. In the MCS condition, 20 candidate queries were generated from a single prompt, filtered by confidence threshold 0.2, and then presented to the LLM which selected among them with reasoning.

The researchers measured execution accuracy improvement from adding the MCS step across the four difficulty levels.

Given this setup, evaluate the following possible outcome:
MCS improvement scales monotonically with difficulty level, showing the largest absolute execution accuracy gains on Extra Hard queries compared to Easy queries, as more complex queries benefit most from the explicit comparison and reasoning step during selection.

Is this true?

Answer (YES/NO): YES